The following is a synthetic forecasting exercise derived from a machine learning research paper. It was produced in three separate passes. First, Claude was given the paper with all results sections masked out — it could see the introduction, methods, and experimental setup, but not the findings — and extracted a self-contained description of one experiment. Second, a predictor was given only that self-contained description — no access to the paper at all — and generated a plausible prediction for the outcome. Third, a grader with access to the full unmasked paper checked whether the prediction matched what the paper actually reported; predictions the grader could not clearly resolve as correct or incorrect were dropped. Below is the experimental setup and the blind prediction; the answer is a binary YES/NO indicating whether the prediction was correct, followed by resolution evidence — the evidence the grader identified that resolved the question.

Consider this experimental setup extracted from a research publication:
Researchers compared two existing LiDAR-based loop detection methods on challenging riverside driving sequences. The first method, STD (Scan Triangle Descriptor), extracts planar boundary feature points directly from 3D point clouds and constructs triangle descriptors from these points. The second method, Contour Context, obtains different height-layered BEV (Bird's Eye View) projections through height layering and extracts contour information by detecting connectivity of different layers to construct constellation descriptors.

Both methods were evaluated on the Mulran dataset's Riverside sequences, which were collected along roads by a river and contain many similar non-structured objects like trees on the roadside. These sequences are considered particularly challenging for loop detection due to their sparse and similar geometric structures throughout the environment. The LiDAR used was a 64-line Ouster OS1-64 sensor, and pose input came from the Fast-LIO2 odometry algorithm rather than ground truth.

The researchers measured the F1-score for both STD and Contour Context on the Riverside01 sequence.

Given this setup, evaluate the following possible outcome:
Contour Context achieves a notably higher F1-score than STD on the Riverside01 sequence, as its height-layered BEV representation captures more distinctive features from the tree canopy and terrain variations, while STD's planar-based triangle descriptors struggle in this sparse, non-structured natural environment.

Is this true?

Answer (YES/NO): YES